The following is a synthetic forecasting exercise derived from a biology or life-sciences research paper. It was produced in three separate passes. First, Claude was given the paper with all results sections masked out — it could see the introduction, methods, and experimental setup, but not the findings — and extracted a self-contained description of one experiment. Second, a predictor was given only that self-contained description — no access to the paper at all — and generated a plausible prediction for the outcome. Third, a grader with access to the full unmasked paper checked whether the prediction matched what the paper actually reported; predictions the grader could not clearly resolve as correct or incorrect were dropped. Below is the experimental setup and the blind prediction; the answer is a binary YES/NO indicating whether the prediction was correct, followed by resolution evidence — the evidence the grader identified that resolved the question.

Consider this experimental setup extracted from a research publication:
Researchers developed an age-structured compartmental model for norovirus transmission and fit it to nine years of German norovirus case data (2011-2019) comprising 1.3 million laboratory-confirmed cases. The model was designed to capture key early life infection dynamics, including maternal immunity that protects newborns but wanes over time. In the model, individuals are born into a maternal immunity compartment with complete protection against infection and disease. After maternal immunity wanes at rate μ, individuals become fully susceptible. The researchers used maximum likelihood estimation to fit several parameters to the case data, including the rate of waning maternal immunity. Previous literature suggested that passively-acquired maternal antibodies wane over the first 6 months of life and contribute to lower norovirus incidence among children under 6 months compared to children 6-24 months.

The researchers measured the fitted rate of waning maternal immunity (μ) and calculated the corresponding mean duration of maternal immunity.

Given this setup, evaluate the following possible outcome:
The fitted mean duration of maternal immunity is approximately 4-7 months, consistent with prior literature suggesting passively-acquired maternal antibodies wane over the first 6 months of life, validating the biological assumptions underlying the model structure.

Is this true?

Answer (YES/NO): NO